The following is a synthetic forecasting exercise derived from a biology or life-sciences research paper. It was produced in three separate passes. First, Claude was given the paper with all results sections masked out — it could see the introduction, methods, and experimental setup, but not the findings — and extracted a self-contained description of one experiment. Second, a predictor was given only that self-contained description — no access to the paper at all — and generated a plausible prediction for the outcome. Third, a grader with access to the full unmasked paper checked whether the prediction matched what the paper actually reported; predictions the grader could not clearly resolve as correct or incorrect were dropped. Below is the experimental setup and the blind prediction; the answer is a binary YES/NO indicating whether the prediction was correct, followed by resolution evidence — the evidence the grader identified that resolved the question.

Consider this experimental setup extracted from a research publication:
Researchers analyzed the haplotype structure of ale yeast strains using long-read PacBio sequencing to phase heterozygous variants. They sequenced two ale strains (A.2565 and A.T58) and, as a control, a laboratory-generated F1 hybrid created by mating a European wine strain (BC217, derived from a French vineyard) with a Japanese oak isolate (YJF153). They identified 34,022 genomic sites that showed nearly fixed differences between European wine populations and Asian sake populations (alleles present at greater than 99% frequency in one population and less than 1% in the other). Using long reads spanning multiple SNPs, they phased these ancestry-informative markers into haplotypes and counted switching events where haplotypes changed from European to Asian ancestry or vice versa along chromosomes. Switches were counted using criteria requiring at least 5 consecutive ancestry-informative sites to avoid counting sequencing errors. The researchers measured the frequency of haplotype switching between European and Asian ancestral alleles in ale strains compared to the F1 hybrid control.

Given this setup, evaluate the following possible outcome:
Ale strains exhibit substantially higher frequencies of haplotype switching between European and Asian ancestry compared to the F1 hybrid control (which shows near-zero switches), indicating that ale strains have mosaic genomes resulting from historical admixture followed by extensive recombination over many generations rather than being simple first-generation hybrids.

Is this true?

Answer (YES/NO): NO